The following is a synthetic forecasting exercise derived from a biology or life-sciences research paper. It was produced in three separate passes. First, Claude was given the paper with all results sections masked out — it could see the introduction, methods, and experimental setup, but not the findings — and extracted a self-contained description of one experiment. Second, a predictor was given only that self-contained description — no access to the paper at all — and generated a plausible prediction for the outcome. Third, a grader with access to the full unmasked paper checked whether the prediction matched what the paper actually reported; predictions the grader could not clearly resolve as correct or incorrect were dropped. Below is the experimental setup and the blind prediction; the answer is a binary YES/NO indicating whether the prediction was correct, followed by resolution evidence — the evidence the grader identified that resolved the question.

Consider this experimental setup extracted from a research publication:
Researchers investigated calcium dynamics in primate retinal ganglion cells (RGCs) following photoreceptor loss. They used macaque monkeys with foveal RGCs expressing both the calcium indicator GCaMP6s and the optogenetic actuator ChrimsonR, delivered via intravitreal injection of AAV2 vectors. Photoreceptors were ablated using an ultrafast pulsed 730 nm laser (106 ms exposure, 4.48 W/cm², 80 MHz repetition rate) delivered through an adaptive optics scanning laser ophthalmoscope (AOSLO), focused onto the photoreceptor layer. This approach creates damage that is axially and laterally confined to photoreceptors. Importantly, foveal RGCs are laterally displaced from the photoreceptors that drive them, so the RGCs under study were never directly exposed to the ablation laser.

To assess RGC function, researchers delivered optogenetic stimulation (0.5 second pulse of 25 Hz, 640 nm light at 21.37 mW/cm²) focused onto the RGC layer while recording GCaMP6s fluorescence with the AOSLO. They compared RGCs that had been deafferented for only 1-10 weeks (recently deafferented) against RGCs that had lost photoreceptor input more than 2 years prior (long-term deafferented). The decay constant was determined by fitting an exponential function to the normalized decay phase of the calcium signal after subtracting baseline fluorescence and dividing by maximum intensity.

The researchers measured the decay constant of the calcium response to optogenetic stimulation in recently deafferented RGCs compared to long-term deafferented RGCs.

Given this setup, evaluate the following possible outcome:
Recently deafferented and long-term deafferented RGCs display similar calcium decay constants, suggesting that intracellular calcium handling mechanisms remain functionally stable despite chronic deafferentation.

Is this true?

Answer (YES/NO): NO